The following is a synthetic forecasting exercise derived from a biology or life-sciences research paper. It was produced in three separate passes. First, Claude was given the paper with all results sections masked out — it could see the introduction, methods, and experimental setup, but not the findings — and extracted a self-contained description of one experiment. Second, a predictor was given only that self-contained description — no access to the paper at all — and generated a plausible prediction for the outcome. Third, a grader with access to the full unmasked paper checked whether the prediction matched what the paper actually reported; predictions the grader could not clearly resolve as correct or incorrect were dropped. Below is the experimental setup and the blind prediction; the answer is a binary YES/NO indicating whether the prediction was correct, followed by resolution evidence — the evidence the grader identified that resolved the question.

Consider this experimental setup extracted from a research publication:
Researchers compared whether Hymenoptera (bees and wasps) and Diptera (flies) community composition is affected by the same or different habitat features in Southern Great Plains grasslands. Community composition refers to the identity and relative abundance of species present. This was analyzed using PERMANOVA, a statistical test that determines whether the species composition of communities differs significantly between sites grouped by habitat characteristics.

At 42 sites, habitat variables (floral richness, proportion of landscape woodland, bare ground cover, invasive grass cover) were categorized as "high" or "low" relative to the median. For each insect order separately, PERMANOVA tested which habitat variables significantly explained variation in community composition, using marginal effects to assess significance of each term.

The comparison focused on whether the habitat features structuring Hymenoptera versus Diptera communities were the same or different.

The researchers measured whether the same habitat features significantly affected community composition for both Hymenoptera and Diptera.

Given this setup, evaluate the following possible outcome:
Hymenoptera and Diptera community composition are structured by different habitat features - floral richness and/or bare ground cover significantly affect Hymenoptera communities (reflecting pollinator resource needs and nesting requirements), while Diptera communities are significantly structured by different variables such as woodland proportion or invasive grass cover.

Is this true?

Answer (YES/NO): NO